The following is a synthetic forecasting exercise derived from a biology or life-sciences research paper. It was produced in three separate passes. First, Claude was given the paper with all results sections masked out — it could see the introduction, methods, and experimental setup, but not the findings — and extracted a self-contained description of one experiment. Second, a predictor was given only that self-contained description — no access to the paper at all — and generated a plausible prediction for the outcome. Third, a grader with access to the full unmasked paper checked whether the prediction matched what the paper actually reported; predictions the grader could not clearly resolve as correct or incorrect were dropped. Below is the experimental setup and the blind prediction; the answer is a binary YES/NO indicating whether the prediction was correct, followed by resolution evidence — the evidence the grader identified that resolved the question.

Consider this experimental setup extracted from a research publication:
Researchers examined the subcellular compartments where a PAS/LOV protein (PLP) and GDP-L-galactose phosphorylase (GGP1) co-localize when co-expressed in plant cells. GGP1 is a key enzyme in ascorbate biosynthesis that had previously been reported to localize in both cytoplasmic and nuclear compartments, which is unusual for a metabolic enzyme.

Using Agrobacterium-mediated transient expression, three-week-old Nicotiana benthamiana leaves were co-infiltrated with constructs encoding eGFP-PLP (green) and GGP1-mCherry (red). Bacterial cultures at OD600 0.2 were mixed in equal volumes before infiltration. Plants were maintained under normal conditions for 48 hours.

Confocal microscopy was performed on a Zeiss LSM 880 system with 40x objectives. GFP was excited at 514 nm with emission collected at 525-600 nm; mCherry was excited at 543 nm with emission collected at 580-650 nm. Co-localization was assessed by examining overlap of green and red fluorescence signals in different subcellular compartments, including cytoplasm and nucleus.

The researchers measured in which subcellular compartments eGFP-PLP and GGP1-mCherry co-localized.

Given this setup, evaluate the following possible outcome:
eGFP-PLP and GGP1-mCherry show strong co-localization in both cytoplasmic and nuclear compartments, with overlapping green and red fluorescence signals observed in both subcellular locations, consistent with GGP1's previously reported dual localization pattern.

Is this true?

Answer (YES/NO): YES